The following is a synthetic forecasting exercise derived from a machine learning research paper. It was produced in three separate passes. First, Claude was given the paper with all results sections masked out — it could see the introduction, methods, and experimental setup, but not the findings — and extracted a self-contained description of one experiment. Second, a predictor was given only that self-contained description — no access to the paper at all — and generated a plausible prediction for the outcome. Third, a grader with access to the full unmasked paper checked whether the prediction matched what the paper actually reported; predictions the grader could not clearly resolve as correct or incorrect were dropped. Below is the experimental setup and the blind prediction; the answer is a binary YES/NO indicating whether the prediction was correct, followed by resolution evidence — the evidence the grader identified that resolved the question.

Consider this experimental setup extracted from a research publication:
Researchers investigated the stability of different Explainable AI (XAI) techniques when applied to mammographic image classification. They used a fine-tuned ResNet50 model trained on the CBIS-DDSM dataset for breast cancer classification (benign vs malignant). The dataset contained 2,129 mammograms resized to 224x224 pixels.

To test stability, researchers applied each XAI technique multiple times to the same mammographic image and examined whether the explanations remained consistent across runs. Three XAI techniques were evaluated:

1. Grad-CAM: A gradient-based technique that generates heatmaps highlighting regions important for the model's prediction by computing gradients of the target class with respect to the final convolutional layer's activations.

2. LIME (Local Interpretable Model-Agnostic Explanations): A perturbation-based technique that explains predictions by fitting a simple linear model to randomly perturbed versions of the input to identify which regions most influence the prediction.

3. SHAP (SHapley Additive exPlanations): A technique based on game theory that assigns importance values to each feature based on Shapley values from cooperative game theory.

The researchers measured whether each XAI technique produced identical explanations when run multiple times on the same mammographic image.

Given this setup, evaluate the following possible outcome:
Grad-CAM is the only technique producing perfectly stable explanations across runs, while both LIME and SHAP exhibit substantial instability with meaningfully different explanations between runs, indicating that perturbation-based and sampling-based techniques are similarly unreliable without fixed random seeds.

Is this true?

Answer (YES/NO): NO